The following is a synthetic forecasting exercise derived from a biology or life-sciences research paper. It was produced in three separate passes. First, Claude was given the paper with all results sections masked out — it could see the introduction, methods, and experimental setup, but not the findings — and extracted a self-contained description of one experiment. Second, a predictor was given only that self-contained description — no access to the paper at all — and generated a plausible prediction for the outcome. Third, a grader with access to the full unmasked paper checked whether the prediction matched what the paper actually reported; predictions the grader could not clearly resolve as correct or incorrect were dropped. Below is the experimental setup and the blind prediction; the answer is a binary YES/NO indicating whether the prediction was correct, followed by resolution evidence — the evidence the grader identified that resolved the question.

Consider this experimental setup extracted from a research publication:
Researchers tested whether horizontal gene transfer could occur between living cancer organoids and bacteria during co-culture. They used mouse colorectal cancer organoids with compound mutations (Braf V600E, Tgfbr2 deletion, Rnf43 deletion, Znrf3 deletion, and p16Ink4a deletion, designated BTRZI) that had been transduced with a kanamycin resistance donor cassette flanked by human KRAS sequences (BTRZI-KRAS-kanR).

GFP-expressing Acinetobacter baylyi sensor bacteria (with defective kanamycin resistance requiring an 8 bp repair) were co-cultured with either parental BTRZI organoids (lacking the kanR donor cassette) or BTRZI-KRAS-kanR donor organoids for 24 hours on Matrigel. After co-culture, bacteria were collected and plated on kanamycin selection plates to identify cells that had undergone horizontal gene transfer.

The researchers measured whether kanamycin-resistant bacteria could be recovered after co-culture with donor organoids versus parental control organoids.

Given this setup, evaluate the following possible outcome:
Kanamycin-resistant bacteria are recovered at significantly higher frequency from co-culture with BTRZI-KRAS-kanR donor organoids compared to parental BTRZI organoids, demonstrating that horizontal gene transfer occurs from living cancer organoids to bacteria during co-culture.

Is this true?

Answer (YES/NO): YES